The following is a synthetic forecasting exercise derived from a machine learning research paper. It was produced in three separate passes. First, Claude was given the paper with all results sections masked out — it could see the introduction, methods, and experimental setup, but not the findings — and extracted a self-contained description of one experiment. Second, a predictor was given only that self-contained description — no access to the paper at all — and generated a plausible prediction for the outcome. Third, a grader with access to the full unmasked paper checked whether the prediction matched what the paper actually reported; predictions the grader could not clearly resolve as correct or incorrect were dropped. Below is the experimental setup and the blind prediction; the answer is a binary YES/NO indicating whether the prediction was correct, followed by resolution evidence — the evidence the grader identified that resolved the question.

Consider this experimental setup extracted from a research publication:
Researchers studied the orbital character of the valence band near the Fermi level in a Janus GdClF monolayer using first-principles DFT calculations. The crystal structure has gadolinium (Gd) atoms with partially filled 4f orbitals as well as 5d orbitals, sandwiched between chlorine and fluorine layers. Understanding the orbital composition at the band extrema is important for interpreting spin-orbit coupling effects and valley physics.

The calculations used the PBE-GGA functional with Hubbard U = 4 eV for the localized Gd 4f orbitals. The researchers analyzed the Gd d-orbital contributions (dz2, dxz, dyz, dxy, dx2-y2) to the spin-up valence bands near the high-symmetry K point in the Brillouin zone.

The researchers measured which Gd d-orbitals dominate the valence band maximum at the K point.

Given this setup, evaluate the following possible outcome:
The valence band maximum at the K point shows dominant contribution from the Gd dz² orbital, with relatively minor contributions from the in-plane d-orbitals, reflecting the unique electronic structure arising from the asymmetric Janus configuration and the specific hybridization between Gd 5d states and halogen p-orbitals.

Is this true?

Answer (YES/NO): NO